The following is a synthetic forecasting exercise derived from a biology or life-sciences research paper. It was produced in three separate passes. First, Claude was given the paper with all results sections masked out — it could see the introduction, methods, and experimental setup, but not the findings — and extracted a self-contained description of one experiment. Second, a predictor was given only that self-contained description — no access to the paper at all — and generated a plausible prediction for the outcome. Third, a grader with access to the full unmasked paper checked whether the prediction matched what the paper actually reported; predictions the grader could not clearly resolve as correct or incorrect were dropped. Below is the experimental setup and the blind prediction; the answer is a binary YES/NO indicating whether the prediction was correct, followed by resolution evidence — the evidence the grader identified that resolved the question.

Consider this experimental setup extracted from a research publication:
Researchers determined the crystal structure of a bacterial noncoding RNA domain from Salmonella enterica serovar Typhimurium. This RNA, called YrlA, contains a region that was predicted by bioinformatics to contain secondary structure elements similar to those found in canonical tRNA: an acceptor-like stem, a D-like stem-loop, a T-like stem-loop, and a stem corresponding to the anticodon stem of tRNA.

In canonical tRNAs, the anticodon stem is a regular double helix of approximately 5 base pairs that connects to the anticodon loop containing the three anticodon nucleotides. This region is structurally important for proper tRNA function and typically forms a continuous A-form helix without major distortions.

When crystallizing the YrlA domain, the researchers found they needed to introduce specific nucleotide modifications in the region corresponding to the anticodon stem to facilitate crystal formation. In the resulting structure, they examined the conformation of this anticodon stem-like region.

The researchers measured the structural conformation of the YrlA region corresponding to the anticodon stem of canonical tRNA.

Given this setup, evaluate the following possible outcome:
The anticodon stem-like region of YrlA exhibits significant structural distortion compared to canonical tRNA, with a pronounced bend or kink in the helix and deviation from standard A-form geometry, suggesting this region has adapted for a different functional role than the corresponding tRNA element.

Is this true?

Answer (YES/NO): YES